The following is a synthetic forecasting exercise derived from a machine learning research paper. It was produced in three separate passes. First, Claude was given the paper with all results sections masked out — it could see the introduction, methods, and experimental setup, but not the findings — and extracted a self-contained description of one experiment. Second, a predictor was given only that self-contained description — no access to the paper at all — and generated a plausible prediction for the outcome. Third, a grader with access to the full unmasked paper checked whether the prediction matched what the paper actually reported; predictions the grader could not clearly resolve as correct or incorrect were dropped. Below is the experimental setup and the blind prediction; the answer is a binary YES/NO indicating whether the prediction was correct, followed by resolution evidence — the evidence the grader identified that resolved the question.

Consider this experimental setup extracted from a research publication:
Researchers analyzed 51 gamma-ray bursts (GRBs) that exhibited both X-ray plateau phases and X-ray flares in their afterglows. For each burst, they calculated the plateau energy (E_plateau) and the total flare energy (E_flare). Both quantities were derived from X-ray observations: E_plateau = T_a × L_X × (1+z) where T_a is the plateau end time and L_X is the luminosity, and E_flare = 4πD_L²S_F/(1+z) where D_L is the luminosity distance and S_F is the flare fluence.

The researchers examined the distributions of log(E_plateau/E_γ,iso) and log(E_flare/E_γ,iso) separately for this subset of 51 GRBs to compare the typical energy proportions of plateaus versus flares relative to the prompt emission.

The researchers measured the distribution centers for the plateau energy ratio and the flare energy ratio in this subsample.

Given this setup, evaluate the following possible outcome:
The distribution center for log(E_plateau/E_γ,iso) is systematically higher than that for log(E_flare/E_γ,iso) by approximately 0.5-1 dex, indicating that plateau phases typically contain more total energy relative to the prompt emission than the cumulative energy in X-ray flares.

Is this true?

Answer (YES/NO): NO